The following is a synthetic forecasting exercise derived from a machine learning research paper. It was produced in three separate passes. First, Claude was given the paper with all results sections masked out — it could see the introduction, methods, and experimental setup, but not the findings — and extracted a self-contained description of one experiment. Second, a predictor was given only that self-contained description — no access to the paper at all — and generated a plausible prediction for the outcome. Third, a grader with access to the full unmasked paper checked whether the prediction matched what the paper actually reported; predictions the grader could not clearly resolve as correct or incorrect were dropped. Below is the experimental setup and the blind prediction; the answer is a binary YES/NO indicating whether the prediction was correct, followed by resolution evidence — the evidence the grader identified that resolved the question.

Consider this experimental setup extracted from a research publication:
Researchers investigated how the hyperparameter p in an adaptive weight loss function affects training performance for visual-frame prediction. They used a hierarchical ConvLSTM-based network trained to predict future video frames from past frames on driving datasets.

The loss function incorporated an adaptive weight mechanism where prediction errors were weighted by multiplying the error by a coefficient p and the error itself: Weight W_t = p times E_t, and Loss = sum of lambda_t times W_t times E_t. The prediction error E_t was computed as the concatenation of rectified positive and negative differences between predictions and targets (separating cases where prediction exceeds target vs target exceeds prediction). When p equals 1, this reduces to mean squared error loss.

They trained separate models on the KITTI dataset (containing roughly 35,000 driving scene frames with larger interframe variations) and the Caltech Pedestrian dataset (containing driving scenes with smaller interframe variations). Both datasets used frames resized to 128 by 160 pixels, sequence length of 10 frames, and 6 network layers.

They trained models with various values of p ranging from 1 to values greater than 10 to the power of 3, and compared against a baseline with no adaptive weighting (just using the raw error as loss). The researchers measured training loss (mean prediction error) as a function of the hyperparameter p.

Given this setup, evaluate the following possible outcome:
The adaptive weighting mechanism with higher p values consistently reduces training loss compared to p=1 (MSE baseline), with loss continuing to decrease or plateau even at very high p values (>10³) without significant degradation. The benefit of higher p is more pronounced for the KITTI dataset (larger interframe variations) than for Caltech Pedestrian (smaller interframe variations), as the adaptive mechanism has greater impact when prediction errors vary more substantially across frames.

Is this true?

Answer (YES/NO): NO